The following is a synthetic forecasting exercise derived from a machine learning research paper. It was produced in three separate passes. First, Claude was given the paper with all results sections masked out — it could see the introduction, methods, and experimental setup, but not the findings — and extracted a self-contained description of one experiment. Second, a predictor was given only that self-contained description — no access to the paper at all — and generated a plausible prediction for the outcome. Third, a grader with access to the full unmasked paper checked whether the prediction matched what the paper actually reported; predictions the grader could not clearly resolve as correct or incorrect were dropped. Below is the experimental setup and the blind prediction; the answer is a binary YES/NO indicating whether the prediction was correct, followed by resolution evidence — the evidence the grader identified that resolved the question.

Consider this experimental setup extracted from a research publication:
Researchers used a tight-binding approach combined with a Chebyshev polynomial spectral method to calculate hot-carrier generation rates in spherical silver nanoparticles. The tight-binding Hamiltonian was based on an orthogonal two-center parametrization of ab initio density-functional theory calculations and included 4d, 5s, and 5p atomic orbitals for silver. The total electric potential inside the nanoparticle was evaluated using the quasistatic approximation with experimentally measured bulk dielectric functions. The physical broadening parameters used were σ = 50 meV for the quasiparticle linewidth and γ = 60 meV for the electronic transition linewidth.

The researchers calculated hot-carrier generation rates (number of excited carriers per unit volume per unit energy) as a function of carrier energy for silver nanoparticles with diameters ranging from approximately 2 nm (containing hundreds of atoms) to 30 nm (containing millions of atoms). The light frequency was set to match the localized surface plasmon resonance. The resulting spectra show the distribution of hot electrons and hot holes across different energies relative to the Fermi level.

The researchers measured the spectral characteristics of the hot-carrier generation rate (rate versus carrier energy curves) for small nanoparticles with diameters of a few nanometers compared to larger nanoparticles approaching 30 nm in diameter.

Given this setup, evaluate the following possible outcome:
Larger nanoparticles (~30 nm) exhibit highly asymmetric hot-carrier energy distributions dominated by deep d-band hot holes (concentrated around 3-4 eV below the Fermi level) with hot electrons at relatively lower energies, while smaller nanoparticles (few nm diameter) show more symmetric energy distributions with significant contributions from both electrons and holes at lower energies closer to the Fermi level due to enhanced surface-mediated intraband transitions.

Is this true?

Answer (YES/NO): NO